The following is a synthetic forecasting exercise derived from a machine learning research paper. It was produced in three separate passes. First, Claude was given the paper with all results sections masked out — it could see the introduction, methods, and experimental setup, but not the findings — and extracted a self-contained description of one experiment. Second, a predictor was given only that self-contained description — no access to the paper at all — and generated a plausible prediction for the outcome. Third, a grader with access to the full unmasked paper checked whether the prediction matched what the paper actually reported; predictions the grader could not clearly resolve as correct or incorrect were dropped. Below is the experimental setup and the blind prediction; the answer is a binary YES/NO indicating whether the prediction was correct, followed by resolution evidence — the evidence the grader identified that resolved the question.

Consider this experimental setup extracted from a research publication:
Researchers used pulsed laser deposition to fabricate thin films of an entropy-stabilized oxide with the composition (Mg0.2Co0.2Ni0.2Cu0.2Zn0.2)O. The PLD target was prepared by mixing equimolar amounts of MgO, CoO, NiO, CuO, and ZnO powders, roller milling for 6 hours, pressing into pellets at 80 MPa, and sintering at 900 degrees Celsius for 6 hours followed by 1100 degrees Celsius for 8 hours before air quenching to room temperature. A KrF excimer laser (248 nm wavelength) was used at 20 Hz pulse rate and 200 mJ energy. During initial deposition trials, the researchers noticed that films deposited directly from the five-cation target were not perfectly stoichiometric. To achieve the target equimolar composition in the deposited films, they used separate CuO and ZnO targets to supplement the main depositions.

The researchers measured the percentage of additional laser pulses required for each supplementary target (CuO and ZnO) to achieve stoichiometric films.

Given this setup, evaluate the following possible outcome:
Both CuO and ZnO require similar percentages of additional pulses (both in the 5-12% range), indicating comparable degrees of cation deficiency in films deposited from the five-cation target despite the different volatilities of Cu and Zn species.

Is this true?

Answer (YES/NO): NO